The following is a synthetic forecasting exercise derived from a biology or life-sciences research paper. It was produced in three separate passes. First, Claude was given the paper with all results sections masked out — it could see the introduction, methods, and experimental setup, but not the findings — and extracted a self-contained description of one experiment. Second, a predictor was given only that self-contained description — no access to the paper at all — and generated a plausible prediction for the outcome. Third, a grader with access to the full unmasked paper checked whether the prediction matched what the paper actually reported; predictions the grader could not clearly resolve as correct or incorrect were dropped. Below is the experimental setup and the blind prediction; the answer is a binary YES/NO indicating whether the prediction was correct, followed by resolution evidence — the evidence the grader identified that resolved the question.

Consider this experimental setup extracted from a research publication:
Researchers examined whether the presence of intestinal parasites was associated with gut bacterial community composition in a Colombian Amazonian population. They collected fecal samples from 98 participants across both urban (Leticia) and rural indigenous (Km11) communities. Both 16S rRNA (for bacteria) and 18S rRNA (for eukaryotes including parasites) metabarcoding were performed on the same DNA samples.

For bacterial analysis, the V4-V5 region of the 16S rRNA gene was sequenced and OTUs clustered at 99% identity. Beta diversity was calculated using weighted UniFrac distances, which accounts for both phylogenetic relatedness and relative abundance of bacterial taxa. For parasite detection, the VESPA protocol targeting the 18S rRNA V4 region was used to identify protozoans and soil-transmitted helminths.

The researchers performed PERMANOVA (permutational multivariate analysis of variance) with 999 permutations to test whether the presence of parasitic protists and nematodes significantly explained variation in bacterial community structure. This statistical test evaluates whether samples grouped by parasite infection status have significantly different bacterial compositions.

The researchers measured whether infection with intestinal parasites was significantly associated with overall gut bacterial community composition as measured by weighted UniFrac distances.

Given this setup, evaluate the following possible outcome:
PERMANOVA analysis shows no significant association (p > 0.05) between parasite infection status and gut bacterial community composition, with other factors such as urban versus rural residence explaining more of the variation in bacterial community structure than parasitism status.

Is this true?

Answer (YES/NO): NO